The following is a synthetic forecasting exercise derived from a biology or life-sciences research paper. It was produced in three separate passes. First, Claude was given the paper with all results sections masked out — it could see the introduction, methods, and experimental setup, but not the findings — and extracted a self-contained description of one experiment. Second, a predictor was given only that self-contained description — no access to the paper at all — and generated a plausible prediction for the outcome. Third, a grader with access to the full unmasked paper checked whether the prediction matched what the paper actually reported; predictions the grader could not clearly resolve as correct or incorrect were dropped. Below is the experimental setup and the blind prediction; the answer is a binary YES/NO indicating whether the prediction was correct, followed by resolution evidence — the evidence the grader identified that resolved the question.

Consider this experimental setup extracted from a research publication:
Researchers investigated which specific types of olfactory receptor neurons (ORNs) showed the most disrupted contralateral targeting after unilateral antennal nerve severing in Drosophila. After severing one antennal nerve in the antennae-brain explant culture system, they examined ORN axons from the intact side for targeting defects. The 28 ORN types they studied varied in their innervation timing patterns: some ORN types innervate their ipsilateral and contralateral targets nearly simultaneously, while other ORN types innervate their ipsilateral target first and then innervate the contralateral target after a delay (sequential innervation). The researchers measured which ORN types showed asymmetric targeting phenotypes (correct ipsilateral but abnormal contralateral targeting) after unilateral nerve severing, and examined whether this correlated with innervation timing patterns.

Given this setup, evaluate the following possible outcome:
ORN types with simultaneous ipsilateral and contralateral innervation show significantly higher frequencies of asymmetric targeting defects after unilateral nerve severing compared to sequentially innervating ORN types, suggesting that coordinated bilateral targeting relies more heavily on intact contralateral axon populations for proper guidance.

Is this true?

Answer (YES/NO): NO